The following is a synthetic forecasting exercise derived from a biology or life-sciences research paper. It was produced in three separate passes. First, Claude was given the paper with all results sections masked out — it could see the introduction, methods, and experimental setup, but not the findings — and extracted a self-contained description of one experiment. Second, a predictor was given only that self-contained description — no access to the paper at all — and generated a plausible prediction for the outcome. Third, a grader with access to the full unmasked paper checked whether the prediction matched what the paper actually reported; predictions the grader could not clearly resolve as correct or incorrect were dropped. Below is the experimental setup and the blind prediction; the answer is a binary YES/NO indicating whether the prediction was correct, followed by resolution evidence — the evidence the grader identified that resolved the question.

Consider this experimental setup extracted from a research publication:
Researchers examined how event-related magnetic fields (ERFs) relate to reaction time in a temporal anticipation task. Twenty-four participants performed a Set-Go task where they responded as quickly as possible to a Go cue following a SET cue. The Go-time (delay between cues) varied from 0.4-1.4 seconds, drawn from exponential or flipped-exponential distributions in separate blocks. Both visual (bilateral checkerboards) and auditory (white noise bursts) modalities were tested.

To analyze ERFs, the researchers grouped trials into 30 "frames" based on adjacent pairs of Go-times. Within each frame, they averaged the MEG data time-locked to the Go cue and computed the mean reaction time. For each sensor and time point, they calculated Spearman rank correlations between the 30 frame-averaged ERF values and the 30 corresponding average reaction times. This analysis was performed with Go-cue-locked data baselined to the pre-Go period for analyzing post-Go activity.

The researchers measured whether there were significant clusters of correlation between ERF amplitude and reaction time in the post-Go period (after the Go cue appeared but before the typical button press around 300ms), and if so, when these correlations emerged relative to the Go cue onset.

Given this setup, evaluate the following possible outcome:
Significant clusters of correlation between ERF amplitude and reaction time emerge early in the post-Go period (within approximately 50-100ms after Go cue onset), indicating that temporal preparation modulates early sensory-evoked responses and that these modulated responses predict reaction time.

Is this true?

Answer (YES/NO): NO